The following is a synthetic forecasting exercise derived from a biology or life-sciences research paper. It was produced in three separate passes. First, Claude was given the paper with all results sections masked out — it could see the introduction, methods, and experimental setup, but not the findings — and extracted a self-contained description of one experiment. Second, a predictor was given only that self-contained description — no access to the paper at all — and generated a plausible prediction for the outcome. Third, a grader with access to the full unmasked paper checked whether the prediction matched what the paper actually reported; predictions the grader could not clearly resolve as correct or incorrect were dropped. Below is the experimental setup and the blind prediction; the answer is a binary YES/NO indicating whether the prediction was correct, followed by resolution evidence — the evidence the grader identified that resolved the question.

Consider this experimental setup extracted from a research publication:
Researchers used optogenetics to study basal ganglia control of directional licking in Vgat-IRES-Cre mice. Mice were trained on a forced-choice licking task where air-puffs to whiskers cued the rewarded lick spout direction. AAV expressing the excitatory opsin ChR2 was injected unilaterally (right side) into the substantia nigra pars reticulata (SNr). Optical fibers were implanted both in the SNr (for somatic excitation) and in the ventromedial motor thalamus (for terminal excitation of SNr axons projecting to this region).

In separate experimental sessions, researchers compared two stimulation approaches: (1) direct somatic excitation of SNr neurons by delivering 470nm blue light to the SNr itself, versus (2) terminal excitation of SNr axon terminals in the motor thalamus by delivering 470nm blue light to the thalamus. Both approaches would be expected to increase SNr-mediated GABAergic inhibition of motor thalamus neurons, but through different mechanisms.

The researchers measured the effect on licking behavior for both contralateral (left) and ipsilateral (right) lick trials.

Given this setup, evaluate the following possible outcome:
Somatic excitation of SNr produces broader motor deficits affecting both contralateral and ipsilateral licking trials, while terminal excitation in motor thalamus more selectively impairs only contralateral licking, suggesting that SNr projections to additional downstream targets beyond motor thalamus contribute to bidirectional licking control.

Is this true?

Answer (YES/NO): YES